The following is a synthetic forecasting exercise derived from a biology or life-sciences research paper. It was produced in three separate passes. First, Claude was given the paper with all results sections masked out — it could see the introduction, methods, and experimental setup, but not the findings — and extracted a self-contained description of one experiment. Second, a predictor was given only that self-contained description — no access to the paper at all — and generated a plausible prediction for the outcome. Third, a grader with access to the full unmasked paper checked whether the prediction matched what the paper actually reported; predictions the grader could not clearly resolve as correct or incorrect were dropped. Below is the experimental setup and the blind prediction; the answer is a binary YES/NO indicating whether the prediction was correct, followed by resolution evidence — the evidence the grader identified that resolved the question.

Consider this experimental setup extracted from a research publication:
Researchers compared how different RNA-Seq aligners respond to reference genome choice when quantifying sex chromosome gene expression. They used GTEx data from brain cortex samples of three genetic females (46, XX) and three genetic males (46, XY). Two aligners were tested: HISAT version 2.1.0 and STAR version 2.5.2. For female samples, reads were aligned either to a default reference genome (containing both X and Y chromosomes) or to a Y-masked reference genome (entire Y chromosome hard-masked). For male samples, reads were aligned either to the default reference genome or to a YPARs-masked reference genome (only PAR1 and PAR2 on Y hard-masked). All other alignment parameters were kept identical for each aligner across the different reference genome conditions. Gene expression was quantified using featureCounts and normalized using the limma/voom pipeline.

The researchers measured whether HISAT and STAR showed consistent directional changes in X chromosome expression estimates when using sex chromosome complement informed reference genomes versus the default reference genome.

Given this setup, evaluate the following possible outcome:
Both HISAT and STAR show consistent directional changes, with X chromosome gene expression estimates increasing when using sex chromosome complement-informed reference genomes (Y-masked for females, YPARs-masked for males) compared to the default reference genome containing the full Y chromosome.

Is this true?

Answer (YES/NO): YES